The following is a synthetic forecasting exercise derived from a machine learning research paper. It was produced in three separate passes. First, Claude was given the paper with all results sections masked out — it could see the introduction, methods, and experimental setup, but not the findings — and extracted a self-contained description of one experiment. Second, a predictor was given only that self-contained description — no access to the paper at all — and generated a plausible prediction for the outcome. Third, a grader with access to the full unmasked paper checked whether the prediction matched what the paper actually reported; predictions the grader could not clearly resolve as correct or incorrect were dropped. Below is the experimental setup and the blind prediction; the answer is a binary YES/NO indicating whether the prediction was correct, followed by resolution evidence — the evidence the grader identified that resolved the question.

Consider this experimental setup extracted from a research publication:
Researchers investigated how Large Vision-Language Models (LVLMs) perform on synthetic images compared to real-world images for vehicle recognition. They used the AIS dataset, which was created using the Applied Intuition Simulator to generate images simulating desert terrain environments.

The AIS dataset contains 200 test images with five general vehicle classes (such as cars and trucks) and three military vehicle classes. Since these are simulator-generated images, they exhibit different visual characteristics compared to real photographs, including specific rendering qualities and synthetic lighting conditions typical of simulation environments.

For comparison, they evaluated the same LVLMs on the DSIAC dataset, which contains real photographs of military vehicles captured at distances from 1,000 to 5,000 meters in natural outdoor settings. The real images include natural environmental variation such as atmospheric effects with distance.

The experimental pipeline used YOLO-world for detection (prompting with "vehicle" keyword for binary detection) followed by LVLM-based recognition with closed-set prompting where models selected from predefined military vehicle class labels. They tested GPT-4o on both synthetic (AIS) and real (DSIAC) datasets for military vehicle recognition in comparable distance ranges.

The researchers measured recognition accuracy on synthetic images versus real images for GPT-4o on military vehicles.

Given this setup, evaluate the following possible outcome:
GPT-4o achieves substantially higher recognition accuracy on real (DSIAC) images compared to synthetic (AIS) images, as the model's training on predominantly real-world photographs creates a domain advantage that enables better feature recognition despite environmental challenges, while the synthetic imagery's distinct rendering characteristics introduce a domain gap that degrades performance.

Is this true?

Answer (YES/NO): YES